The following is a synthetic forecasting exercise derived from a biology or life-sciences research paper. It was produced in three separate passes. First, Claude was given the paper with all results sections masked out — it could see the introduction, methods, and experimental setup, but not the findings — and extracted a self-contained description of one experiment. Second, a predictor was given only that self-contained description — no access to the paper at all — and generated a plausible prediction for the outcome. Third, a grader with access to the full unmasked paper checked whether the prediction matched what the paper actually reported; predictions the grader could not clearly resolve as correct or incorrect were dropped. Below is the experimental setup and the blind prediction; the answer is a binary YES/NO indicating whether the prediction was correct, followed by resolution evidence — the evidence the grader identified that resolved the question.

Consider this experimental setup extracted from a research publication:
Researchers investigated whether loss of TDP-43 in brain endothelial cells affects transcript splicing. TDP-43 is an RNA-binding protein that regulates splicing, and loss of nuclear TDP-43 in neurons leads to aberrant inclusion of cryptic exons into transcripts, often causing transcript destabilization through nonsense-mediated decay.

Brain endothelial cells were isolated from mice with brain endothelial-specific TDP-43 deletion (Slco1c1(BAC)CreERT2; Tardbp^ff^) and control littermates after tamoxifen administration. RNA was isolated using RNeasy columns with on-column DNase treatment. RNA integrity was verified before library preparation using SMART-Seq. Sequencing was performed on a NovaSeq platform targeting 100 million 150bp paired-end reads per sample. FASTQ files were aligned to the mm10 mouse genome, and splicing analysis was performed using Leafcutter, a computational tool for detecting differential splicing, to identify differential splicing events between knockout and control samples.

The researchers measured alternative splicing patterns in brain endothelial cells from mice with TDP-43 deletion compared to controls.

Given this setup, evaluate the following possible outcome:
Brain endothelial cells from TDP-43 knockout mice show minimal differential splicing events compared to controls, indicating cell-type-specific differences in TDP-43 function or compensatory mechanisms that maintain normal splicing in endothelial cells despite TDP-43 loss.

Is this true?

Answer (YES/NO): NO